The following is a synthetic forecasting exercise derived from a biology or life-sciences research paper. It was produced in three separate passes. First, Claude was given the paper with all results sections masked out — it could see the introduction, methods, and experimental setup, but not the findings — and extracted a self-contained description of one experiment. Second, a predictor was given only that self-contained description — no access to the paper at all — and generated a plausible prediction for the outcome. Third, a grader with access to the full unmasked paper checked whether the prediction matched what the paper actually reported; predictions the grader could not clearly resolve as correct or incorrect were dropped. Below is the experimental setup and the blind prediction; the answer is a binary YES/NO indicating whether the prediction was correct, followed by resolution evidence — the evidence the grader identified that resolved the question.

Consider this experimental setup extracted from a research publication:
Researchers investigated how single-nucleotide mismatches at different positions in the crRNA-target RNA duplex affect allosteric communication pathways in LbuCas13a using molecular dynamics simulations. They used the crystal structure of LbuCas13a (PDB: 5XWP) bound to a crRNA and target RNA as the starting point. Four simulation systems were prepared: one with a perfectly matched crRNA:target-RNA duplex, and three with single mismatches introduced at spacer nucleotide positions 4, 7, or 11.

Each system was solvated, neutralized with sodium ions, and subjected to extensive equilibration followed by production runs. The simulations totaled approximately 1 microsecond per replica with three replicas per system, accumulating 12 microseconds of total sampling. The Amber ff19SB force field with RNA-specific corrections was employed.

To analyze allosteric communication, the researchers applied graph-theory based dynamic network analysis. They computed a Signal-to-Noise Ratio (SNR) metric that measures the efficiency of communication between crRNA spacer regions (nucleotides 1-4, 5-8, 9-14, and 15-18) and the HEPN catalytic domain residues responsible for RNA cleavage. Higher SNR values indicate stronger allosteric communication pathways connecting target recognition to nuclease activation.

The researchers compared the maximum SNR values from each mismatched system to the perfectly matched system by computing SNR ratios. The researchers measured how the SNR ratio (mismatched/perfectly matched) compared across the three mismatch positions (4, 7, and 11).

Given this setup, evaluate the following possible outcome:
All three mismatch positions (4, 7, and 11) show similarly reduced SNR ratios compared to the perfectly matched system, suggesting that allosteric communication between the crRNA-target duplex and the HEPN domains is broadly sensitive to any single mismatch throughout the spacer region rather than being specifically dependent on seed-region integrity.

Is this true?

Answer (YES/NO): NO